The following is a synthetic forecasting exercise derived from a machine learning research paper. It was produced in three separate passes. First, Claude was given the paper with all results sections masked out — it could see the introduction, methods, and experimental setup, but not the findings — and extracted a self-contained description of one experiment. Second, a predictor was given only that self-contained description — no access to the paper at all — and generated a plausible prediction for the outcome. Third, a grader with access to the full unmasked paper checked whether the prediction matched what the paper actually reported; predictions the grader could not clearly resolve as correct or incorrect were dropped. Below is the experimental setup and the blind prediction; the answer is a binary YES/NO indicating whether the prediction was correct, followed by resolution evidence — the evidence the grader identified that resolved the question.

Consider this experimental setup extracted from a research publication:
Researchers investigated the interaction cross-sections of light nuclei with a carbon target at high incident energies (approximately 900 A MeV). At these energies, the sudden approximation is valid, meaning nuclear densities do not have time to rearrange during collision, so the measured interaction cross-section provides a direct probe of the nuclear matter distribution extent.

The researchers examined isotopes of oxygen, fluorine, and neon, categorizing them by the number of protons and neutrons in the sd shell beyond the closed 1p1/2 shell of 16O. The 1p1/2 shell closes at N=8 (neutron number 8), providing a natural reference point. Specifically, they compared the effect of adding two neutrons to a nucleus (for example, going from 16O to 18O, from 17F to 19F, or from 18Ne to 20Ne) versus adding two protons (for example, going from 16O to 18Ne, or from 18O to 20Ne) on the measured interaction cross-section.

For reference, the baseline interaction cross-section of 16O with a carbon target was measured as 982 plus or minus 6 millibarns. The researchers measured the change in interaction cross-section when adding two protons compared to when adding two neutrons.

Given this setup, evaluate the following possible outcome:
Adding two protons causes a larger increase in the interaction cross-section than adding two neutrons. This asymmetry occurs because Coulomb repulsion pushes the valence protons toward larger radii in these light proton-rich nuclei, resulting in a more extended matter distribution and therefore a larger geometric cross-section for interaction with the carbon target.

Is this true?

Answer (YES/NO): YES